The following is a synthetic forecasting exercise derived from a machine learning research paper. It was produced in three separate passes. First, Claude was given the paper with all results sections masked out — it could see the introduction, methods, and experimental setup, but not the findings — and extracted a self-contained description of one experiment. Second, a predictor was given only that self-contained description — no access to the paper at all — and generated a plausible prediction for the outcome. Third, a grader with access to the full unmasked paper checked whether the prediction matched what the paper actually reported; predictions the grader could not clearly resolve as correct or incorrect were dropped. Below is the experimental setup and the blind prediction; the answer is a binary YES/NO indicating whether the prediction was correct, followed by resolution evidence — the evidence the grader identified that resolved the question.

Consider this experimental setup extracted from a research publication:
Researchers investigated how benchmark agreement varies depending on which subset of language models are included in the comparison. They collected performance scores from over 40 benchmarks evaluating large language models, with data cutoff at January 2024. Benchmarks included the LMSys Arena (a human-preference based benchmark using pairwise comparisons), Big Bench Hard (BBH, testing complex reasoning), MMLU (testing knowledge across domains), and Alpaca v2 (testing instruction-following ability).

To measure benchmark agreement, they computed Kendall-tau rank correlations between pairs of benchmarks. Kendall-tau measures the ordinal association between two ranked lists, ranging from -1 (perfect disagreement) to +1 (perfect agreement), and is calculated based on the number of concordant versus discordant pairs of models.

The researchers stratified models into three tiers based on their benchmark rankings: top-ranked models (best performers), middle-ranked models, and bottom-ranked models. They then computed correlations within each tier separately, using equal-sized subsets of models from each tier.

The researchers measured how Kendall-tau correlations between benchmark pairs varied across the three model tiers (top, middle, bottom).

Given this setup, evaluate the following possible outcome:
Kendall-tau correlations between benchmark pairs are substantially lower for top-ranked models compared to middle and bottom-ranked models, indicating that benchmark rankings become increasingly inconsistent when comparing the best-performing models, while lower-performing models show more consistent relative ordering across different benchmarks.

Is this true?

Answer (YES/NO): NO